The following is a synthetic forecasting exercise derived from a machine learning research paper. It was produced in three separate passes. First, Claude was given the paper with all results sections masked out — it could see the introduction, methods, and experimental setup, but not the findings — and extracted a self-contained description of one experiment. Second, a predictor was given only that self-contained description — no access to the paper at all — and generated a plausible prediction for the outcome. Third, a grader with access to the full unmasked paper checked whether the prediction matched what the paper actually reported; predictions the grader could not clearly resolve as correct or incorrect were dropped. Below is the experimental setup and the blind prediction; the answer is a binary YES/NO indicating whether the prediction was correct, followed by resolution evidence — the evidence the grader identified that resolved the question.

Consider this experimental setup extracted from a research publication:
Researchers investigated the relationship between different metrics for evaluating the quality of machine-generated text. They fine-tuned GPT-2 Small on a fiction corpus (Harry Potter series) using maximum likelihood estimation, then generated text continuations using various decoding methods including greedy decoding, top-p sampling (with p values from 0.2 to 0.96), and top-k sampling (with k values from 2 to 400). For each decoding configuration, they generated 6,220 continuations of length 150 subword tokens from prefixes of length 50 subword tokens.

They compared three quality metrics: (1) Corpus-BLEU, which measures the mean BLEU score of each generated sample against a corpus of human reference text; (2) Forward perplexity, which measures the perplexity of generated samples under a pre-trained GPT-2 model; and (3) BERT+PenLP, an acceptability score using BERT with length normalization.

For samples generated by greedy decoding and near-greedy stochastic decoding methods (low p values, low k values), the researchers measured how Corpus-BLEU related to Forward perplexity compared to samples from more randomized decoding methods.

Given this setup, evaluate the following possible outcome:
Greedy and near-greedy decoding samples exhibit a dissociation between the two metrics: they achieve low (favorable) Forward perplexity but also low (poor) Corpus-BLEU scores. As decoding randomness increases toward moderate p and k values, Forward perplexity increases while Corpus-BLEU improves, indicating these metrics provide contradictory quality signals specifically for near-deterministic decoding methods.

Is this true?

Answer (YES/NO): YES